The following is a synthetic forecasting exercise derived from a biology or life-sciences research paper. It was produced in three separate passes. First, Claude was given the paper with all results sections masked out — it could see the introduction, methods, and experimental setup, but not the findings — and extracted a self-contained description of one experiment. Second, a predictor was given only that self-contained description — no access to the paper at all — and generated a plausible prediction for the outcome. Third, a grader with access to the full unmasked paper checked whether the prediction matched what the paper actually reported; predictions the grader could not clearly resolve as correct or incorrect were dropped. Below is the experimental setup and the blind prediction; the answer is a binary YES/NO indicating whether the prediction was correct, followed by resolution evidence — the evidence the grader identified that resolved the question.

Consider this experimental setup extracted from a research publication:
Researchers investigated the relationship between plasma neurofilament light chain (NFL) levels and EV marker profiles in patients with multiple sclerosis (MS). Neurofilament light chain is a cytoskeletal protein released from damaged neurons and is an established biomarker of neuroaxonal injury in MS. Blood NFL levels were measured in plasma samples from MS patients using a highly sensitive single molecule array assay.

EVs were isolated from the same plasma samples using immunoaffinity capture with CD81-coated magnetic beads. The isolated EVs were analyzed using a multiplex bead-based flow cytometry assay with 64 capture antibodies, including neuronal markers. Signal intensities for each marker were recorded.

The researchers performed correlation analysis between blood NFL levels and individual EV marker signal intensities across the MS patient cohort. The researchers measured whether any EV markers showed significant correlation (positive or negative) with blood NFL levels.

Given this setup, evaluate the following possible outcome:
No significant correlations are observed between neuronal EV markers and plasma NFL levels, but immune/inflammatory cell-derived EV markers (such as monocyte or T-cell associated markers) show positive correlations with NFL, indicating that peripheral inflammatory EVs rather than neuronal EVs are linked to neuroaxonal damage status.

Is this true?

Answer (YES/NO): NO